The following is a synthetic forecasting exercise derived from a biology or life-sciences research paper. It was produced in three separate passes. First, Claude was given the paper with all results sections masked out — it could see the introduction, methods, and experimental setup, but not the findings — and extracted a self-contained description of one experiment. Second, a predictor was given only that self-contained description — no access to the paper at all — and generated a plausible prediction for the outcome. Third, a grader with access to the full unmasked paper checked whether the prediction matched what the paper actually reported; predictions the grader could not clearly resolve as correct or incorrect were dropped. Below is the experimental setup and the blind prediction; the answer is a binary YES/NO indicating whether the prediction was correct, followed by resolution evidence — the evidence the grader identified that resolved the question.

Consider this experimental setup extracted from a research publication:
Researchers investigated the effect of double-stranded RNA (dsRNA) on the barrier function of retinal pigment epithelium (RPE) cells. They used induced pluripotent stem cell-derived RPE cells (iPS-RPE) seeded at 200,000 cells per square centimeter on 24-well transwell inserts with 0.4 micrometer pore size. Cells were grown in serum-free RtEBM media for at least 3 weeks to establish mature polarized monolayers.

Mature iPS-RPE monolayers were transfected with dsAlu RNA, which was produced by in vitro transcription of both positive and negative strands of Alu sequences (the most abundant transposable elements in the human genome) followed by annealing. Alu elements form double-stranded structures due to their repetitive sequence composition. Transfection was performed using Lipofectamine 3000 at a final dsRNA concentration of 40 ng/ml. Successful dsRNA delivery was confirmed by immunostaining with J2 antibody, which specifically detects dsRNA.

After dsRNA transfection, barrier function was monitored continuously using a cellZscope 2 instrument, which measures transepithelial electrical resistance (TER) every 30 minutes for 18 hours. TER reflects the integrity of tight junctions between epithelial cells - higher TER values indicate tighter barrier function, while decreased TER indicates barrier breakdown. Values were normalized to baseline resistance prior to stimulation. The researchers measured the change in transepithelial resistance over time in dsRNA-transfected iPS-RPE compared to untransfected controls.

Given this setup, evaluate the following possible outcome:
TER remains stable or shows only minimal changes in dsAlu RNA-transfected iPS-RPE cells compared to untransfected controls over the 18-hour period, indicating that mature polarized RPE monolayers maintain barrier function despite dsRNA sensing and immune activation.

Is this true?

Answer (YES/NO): NO